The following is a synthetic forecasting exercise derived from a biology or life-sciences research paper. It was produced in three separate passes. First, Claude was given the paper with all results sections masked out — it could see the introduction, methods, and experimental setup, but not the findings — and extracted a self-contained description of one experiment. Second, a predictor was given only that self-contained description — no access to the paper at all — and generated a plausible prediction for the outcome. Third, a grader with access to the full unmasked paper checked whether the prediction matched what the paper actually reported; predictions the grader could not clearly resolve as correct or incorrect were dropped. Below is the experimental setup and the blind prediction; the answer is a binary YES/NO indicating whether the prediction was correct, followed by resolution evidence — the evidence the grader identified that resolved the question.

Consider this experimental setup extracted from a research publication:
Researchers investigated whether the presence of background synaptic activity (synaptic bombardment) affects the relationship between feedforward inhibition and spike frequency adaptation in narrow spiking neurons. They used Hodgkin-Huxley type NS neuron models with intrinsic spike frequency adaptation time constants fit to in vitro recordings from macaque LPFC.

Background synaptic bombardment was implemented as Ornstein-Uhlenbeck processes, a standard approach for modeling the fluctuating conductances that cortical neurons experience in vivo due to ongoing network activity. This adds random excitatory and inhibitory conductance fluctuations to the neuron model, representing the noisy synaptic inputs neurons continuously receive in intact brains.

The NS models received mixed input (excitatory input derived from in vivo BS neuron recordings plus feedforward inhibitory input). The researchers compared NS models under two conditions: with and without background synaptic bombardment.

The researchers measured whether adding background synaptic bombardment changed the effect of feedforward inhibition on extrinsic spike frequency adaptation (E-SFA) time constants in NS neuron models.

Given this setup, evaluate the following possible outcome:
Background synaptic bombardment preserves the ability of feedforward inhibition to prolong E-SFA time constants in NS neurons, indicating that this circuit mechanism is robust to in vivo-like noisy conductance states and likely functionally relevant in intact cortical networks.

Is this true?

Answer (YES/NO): NO